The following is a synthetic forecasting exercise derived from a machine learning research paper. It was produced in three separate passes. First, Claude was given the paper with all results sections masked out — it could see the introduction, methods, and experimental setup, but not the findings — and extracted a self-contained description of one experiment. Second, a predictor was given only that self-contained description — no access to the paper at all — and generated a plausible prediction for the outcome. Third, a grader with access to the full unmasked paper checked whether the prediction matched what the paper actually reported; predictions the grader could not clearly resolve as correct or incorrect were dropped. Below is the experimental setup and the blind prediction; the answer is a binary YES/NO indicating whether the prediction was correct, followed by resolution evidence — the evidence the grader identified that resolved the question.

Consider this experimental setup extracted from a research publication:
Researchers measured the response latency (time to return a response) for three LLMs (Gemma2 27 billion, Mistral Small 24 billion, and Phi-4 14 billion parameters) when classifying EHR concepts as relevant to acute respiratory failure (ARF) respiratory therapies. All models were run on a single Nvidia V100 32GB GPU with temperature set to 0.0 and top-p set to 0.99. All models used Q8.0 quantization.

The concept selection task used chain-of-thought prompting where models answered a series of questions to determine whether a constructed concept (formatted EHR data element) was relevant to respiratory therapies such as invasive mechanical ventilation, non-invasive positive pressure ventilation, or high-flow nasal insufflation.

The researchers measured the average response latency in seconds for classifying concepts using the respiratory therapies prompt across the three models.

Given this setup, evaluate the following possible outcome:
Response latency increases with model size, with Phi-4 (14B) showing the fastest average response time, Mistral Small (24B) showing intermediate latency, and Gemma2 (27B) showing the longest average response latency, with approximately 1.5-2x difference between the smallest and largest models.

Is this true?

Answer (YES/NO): NO